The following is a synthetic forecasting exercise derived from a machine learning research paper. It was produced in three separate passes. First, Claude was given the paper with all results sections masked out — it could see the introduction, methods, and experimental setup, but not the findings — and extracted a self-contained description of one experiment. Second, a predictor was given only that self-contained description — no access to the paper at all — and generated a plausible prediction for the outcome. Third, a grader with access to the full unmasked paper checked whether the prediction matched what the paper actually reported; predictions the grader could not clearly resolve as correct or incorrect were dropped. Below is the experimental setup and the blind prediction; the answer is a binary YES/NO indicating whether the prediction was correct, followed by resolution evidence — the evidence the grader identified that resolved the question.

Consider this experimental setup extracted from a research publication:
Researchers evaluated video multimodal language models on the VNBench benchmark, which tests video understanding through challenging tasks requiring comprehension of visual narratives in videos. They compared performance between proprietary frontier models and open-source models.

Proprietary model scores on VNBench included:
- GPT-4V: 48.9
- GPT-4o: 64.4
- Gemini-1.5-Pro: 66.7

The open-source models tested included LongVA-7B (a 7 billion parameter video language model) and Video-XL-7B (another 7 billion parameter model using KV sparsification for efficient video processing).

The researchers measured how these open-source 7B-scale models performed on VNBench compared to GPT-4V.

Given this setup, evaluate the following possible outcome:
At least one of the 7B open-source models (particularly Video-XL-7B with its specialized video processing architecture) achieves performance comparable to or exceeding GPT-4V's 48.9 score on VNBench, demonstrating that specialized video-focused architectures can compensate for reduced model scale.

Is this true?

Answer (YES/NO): YES